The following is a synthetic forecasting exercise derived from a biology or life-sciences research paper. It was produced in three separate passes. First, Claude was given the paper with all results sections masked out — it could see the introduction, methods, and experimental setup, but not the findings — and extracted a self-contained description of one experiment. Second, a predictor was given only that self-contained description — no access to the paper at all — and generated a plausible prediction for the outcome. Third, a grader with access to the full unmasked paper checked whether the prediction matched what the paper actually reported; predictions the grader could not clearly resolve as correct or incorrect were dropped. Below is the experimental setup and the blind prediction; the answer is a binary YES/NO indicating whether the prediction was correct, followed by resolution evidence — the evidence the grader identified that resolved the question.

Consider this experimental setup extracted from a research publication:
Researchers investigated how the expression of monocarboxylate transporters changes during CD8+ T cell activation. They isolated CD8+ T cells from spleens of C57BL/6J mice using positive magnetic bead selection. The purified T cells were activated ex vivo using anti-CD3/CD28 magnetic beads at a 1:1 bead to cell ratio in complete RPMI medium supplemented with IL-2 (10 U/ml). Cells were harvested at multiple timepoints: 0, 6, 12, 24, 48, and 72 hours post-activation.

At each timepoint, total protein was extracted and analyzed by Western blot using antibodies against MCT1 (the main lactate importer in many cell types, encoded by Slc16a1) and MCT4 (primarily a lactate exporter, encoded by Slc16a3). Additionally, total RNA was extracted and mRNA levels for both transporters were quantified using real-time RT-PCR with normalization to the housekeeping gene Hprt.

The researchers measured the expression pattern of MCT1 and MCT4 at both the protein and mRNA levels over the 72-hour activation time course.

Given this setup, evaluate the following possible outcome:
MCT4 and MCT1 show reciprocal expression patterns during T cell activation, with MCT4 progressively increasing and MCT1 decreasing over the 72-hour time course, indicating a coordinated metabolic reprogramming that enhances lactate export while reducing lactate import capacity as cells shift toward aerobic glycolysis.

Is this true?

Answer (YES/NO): NO